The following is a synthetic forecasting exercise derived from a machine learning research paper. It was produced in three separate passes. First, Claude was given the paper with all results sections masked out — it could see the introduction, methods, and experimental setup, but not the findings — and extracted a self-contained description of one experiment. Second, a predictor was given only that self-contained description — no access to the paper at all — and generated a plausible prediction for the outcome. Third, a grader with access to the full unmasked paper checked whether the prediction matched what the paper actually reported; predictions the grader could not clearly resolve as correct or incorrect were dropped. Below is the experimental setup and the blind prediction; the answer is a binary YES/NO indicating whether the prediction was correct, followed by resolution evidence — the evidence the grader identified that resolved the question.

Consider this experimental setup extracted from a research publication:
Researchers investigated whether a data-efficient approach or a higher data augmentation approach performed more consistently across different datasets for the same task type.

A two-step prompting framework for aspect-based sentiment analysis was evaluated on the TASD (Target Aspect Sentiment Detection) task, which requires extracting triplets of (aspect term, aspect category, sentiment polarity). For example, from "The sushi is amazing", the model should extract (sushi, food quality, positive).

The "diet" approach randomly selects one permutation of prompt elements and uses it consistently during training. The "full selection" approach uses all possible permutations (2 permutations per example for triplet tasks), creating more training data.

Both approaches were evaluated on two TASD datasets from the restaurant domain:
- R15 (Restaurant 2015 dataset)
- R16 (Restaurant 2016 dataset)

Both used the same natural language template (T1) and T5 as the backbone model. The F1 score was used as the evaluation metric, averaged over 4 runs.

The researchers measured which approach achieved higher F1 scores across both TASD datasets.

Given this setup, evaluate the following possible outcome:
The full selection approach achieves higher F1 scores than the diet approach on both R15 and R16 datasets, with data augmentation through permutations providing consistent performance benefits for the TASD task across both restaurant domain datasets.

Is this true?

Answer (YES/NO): YES